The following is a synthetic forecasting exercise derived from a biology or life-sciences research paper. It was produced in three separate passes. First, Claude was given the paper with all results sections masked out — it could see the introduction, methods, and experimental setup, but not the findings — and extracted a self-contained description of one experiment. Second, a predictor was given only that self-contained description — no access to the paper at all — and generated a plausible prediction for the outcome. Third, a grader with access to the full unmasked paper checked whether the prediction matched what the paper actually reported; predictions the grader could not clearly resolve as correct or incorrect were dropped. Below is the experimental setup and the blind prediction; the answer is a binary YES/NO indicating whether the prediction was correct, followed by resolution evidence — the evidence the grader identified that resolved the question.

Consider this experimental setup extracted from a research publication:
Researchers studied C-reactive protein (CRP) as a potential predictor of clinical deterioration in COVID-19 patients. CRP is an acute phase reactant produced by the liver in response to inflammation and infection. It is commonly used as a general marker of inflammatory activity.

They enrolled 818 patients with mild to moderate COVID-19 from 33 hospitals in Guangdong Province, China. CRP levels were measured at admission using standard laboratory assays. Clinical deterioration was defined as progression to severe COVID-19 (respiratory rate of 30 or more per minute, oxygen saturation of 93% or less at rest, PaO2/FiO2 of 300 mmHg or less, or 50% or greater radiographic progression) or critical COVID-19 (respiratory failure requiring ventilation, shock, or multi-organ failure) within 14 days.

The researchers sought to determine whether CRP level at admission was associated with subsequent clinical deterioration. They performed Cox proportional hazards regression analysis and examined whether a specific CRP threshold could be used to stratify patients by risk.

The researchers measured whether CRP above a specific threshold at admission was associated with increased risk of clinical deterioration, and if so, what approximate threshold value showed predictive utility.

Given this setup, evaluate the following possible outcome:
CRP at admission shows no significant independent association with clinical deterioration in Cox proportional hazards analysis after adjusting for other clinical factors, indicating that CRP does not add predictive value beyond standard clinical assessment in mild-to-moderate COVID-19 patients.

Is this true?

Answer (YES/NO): NO